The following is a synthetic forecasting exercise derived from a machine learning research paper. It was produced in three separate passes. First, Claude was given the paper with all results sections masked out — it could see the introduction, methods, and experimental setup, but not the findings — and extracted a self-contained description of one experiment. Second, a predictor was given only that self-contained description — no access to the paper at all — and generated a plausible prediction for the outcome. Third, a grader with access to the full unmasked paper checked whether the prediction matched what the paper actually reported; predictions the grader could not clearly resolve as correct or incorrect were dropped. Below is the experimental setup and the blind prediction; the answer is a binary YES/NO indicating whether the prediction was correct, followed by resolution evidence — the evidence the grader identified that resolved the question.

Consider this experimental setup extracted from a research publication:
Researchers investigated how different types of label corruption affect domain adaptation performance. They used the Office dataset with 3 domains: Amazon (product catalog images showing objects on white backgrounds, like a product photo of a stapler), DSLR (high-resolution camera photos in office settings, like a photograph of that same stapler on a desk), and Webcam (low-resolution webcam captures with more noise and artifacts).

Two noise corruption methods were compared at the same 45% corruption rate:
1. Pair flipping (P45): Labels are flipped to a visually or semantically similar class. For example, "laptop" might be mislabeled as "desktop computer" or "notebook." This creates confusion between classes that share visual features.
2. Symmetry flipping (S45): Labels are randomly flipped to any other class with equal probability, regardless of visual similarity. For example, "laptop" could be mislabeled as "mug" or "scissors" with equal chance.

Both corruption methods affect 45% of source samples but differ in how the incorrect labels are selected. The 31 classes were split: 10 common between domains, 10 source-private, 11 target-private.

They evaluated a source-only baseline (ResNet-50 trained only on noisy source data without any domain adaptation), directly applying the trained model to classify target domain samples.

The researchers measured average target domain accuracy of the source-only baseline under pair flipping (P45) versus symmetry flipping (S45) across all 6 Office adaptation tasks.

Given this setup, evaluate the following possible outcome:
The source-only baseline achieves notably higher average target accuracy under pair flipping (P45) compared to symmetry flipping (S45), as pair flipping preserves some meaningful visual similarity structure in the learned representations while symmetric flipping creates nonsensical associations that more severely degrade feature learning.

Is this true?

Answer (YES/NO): NO